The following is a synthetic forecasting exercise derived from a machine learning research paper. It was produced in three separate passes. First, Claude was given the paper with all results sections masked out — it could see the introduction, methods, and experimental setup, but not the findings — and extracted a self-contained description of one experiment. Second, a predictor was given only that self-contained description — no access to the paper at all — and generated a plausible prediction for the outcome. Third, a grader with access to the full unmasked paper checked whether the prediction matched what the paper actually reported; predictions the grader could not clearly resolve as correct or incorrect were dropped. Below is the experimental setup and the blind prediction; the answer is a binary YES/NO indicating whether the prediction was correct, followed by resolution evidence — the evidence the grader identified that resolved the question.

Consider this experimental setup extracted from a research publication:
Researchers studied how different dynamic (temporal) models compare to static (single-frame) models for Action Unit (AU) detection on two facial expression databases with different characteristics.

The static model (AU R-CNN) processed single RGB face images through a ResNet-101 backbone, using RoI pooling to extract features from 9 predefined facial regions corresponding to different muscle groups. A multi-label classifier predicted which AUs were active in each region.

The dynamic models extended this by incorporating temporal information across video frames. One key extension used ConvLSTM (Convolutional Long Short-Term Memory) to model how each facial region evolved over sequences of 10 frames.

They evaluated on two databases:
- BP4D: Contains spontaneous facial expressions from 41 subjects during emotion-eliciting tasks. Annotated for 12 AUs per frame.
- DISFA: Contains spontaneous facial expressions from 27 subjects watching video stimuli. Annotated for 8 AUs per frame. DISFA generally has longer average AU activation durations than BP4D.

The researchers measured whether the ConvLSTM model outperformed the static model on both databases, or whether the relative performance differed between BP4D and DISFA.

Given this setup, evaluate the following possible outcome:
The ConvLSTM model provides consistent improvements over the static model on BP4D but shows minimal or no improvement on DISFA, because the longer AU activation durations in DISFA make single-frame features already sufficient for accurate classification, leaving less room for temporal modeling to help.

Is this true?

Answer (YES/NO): NO